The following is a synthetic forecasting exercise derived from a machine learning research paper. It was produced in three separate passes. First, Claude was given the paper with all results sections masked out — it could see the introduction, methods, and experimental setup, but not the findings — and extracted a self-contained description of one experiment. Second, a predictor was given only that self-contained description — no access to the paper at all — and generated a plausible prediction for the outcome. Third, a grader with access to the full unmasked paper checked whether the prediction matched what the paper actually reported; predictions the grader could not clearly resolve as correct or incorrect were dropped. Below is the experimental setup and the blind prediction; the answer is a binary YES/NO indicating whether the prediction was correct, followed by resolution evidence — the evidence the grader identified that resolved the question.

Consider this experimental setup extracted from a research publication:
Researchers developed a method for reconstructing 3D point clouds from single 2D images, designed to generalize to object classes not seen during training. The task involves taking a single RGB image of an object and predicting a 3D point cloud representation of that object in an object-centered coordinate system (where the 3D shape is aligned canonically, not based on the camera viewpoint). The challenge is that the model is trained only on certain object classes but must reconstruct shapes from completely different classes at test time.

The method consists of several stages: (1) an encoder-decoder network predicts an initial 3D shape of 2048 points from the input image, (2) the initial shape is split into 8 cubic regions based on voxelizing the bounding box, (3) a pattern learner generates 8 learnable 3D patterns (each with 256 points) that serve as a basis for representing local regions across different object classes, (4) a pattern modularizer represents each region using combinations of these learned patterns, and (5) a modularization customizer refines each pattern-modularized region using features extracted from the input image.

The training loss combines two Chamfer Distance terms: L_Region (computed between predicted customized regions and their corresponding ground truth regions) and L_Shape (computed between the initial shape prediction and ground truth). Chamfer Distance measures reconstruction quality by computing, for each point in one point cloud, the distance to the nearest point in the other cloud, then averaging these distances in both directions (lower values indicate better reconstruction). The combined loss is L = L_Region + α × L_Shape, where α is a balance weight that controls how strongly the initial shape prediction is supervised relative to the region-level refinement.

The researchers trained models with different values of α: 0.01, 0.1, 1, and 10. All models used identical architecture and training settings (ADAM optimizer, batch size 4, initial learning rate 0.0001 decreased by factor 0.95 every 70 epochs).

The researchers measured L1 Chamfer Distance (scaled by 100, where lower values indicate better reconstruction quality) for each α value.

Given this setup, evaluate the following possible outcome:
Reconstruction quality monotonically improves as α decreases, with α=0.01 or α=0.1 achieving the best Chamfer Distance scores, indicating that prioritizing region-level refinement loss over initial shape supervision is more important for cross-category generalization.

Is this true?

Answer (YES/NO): NO